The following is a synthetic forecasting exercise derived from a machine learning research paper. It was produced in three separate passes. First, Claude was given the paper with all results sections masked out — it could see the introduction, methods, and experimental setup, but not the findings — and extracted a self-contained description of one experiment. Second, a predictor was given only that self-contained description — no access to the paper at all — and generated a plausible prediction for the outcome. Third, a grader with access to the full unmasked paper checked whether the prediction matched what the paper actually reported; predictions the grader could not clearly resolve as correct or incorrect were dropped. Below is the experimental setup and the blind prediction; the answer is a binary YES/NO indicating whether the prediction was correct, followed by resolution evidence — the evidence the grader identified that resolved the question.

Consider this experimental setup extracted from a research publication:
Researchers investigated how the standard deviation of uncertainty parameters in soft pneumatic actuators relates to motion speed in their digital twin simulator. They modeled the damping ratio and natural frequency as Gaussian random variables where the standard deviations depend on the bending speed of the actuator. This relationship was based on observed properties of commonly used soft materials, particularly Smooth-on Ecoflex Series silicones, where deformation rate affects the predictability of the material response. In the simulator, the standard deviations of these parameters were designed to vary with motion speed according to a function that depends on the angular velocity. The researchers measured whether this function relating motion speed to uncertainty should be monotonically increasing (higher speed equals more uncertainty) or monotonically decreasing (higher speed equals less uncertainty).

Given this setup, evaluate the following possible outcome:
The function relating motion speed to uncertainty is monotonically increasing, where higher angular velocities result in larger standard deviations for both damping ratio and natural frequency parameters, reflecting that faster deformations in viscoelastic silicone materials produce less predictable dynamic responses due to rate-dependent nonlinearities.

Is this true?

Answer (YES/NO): NO